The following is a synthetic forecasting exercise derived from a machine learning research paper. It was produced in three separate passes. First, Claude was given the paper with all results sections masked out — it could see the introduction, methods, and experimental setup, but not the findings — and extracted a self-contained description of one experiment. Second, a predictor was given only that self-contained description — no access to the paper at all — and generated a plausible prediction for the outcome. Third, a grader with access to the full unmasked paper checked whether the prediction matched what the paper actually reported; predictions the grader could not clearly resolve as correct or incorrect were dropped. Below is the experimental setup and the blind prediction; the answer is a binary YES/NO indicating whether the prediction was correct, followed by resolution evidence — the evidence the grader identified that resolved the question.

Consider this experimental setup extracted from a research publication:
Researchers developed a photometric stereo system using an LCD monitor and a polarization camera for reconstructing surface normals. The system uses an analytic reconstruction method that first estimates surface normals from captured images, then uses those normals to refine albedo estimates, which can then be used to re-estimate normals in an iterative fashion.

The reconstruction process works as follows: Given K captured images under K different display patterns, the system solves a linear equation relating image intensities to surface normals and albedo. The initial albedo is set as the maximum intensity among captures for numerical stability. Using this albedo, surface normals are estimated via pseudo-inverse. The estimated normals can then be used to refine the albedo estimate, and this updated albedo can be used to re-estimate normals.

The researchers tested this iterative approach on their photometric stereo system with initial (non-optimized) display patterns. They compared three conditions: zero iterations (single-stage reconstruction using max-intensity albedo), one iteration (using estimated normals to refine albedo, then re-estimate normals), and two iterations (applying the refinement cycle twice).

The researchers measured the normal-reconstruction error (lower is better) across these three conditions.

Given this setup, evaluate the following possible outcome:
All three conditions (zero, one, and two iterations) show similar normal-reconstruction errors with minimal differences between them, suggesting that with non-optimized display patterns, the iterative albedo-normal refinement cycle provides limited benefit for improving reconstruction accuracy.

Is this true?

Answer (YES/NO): YES